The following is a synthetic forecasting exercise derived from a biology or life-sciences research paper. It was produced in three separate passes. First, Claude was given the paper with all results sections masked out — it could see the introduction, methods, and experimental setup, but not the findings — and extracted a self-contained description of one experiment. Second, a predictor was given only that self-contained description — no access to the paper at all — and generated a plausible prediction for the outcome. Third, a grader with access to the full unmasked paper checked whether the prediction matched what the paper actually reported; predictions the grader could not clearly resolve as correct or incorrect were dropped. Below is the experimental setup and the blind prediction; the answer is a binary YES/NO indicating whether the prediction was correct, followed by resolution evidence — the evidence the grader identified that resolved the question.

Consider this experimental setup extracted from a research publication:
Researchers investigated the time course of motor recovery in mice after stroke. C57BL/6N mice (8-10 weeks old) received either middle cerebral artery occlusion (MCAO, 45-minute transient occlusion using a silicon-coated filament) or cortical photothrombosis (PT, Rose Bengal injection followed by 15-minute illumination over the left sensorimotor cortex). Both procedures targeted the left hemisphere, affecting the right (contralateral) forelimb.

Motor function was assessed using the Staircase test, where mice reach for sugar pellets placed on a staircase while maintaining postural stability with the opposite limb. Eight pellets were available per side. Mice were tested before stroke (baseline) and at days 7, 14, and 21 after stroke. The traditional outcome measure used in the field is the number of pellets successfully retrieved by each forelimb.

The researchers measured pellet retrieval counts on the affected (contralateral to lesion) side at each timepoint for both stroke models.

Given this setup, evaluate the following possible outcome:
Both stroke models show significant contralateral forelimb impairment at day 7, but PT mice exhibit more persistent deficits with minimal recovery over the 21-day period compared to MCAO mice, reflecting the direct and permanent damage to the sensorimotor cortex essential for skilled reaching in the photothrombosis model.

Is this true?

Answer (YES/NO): NO